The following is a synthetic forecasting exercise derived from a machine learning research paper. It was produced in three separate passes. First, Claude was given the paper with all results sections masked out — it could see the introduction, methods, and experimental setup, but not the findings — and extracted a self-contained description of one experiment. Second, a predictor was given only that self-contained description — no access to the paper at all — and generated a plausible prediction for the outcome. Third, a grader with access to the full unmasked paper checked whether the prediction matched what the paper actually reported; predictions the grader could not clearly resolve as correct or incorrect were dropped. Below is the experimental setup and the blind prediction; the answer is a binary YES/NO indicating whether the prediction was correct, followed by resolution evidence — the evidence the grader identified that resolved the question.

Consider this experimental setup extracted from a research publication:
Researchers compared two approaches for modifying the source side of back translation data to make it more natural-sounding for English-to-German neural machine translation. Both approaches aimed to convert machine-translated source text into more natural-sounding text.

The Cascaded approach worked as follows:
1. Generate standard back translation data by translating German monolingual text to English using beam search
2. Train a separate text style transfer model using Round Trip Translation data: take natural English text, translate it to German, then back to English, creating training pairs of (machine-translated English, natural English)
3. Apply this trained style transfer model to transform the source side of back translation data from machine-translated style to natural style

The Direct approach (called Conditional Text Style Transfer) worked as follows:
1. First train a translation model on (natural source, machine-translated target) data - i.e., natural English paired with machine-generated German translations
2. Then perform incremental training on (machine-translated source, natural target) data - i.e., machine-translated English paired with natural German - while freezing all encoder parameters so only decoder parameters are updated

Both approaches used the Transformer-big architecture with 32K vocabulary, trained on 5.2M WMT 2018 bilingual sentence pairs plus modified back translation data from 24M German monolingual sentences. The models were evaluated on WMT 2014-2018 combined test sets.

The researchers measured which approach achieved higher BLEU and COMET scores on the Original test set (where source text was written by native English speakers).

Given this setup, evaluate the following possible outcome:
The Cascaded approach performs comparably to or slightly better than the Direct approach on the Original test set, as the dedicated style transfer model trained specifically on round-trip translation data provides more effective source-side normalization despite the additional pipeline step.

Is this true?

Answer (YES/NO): NO